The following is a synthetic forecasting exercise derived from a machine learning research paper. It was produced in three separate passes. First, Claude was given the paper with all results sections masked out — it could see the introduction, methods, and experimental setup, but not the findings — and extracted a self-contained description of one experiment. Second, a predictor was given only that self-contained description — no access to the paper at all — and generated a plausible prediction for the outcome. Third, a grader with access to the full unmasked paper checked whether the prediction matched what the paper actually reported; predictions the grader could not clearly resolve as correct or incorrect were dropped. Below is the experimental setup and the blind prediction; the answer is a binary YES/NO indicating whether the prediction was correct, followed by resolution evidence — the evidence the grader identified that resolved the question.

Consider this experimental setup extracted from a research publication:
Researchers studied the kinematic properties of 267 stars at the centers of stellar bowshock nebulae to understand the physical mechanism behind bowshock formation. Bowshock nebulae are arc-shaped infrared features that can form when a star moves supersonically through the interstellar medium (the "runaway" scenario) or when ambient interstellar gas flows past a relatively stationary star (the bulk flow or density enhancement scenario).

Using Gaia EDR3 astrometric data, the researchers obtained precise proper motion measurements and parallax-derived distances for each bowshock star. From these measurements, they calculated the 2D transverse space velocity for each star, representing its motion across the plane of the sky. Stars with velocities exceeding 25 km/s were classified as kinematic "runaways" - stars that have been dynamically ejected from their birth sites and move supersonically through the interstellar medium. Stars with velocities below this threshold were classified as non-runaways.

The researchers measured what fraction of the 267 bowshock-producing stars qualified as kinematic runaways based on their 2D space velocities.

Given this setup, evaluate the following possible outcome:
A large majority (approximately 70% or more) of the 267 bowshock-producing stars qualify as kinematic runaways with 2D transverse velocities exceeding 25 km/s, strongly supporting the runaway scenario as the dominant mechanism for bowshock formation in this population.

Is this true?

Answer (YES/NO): NO